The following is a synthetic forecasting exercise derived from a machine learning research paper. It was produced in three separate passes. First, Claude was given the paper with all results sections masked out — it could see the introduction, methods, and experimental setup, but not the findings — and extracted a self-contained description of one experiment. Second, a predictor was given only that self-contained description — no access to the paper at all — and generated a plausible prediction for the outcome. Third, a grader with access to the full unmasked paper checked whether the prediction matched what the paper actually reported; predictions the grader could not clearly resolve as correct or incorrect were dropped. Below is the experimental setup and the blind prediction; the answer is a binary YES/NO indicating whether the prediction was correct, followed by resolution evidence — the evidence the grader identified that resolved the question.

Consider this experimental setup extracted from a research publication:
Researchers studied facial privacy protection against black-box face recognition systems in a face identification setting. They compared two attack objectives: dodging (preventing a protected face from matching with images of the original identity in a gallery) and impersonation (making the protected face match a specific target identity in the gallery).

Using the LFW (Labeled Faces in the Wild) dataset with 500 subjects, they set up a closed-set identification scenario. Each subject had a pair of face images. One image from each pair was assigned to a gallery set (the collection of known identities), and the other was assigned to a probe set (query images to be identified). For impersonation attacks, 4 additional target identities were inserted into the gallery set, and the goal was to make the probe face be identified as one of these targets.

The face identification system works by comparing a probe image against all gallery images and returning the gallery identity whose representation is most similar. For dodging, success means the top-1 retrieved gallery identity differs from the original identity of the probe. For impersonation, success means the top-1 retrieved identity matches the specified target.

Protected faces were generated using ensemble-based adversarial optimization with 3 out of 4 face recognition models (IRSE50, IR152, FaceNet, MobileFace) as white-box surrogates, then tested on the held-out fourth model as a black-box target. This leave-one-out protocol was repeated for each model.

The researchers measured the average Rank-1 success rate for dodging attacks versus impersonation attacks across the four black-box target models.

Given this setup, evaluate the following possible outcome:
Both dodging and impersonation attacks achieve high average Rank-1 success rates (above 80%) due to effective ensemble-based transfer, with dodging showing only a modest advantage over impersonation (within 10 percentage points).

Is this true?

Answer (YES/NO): NO